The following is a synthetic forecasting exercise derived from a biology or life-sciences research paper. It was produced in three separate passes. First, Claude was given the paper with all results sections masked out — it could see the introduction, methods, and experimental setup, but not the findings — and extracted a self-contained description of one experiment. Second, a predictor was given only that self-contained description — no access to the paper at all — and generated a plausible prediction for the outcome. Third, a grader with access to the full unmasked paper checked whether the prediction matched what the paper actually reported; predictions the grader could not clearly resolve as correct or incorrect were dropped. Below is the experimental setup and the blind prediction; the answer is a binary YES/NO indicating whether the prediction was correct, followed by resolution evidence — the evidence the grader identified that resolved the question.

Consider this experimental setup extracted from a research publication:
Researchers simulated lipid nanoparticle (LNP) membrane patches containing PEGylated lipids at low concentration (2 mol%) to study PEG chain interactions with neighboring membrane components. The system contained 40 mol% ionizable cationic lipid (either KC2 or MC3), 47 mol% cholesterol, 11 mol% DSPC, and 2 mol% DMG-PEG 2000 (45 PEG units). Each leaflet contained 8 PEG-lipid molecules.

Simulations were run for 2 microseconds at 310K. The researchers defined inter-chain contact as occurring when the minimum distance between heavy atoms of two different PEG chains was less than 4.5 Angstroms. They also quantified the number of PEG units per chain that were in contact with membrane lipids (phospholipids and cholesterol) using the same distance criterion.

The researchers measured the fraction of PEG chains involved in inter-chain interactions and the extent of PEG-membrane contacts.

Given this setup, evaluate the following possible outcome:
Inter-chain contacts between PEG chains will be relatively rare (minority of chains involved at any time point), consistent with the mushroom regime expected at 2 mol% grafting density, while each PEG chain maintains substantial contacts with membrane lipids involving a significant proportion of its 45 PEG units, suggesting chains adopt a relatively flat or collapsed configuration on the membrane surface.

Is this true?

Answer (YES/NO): NO